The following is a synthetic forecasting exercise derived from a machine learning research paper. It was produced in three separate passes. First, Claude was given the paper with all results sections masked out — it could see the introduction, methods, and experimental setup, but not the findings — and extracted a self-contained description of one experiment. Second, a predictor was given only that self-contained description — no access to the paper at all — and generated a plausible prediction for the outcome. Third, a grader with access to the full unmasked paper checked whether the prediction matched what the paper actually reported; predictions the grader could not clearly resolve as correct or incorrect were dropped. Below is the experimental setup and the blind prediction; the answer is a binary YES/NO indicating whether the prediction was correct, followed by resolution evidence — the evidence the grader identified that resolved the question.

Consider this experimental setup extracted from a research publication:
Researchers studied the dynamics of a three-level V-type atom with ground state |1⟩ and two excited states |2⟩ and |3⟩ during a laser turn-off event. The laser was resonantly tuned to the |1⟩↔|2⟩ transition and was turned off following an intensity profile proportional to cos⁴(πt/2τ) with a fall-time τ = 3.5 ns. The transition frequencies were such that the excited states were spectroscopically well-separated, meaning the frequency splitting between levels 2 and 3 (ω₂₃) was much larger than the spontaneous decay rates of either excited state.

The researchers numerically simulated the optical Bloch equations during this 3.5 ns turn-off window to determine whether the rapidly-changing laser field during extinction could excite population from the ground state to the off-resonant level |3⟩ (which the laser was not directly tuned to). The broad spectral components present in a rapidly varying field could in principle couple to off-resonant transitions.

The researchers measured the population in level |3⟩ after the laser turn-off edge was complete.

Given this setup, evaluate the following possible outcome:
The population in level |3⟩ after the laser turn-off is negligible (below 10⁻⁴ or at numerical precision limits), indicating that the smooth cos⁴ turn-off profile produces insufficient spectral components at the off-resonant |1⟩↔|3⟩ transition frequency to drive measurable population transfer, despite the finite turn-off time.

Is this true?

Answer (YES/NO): YES